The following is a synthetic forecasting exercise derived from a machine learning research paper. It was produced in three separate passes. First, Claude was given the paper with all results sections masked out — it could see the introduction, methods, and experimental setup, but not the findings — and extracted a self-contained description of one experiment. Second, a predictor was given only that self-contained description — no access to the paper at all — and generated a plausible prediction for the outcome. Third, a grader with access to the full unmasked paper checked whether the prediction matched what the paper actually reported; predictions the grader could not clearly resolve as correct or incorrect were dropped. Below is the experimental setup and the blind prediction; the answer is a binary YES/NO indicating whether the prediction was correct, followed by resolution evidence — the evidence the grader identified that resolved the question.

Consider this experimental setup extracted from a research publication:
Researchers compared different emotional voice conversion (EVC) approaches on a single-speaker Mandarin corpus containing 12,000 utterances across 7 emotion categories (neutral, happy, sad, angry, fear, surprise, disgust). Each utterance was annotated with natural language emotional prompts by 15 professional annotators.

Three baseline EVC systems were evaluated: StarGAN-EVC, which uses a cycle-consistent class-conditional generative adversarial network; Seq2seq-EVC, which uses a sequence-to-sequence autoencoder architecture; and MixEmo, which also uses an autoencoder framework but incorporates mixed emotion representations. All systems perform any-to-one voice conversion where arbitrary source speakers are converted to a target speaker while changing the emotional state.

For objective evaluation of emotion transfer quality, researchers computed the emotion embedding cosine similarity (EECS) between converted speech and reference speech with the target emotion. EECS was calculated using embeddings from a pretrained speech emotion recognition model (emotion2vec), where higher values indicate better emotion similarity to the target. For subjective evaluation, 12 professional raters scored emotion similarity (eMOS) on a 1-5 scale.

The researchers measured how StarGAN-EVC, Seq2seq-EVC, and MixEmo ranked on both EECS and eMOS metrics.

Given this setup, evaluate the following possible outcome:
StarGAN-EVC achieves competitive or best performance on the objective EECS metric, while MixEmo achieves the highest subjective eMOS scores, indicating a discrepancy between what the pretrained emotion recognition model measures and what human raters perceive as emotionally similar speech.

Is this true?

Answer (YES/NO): NO